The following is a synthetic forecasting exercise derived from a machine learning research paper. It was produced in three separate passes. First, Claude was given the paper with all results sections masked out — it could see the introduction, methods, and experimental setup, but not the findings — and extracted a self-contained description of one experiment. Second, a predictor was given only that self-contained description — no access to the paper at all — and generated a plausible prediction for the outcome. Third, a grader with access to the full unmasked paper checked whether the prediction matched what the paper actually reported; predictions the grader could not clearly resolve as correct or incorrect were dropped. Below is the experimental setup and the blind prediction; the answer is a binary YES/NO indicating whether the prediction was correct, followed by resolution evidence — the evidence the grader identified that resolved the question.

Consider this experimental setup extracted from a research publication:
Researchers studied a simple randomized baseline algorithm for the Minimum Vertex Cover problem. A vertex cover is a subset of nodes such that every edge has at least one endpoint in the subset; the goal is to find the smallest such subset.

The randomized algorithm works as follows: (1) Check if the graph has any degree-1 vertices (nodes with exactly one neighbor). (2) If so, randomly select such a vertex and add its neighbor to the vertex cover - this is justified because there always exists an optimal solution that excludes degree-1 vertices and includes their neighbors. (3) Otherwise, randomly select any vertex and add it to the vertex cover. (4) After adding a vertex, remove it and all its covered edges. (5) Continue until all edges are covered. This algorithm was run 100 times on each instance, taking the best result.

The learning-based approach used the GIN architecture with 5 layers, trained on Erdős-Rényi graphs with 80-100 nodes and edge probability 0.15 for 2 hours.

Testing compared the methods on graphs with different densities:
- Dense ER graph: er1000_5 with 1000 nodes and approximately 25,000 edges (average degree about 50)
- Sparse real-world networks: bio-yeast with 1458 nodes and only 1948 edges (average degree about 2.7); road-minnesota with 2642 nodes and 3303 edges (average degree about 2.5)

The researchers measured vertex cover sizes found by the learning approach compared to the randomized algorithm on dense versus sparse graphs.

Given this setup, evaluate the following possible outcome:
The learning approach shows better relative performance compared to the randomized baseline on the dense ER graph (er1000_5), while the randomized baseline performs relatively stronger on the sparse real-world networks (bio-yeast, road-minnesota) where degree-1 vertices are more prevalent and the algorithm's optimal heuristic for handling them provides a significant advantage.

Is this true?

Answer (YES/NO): NO